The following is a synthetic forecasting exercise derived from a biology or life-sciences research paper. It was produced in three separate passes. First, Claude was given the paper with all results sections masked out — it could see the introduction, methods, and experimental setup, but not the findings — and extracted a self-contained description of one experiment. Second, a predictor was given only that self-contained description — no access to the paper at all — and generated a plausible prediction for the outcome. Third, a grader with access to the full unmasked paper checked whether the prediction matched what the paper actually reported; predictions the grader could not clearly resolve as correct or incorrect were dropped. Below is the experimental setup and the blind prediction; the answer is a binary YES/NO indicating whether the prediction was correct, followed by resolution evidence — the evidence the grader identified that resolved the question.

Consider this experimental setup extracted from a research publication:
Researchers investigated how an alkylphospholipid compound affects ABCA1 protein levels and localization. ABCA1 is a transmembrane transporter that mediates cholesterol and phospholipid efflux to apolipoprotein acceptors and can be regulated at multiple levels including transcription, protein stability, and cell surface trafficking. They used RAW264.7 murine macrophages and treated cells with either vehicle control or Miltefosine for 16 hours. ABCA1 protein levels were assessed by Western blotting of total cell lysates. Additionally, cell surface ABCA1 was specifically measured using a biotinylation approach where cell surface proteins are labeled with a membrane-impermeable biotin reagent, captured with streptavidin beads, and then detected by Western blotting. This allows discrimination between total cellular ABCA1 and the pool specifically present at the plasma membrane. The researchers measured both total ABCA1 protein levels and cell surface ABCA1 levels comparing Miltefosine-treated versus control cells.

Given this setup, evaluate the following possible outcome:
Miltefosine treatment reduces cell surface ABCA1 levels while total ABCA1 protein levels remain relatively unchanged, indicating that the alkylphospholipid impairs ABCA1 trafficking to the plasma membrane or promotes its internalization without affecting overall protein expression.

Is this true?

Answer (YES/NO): NO